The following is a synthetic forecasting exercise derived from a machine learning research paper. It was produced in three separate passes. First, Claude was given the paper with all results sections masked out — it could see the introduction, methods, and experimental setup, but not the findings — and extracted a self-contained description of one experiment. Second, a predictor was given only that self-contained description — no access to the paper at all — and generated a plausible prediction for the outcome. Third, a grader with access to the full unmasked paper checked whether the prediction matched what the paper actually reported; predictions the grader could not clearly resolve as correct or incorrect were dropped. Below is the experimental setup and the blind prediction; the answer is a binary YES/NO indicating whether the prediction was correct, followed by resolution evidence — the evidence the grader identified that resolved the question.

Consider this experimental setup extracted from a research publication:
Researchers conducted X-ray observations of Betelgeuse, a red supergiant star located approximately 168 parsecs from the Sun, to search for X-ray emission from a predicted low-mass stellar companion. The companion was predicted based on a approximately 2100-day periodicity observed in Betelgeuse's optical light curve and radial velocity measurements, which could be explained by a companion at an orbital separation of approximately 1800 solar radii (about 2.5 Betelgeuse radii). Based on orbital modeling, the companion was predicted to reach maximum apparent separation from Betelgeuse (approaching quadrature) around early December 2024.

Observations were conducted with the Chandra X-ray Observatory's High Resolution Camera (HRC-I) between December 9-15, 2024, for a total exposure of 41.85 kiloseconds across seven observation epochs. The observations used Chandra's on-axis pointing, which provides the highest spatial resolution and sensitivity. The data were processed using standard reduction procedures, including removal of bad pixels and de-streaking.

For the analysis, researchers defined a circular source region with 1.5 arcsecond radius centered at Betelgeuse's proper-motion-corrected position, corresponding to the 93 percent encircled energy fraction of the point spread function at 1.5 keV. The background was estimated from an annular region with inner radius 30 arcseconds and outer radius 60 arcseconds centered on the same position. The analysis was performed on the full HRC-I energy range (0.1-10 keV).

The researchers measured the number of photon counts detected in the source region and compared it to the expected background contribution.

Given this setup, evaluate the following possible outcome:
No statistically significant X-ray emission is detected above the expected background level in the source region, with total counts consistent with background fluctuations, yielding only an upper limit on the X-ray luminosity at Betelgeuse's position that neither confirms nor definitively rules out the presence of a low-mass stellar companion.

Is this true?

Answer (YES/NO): YES